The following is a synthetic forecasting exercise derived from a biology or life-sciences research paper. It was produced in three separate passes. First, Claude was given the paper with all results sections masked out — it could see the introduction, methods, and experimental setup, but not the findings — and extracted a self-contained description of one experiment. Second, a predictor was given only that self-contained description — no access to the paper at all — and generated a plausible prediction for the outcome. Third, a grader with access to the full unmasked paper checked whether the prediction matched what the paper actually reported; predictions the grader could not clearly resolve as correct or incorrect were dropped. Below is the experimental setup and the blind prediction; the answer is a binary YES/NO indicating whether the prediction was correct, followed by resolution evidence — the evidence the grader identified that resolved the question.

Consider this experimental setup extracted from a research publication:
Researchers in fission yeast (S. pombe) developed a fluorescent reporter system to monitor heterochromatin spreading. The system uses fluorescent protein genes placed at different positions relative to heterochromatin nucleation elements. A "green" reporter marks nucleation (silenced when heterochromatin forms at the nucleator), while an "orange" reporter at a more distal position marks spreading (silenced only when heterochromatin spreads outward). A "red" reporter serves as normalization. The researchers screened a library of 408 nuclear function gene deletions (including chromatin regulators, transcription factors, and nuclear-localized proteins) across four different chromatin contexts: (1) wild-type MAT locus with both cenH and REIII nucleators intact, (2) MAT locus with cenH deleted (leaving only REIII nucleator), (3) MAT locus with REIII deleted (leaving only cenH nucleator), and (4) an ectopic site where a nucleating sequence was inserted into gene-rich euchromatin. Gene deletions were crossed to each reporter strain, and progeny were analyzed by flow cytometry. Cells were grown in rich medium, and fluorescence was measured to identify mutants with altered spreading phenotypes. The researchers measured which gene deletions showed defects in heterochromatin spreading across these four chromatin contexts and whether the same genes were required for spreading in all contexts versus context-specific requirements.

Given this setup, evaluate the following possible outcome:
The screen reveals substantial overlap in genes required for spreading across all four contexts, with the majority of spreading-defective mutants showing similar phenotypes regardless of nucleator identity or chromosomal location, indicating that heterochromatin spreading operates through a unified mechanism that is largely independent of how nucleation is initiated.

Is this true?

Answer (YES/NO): NO